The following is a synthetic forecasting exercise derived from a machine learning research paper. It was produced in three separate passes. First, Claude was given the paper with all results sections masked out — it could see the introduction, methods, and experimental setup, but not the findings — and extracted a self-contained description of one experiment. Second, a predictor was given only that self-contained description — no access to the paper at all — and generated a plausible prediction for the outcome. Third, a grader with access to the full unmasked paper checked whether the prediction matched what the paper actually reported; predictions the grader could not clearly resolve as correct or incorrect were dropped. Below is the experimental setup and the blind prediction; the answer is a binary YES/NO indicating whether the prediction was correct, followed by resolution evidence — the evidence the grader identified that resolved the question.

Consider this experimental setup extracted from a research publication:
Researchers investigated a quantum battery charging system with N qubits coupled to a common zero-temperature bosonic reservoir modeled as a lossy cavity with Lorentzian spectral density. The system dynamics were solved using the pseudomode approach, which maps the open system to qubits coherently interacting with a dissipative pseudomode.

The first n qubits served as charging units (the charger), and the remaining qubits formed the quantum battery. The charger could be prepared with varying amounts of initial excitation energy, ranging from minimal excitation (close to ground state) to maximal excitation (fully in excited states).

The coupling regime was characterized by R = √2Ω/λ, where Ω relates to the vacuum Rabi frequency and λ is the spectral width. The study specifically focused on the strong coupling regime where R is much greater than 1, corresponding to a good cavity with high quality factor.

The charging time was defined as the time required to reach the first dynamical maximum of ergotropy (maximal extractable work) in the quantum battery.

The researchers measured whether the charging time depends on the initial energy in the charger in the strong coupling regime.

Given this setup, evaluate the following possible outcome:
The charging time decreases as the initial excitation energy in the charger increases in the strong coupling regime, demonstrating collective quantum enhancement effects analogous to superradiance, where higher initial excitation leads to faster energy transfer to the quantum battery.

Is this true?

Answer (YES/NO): NO